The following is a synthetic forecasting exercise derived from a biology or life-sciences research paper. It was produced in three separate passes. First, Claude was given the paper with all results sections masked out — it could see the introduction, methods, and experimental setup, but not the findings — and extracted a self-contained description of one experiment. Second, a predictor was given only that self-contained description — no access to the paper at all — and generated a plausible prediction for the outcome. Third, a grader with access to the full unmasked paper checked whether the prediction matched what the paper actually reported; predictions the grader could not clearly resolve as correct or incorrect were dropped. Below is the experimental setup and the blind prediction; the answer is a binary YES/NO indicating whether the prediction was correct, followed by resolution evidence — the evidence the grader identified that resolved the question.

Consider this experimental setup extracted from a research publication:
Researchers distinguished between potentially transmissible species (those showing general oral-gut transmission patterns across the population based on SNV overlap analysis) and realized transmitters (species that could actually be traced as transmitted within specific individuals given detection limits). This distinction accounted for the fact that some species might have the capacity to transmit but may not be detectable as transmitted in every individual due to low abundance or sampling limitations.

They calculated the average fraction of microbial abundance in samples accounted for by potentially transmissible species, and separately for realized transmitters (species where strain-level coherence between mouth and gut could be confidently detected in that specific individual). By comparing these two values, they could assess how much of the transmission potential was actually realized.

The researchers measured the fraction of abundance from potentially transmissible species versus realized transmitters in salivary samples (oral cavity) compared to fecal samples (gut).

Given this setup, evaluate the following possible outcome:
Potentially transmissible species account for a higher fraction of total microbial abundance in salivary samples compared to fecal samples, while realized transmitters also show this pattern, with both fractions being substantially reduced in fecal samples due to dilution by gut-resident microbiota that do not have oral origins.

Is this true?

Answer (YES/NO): YES